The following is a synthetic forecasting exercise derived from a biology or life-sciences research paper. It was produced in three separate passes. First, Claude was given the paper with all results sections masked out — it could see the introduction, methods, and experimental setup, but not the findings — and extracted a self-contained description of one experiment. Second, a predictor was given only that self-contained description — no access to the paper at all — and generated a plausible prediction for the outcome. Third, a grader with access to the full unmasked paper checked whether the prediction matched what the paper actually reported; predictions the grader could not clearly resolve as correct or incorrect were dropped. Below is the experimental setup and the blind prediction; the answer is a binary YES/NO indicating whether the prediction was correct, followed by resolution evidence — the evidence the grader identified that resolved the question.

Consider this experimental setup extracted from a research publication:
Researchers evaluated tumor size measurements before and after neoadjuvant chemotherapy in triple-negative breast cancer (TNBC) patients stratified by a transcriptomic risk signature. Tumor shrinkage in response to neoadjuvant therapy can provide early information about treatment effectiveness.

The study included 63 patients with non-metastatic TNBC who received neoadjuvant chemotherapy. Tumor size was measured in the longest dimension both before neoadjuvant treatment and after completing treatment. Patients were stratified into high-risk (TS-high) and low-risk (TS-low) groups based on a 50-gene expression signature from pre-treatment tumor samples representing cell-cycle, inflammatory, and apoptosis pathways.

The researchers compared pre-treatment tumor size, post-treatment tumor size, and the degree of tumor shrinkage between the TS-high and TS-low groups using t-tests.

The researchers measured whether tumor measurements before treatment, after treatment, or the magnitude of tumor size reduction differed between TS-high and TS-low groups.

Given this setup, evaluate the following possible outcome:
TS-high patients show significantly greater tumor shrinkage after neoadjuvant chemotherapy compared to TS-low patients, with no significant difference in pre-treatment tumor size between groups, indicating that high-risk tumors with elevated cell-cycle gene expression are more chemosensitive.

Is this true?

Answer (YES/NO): NO